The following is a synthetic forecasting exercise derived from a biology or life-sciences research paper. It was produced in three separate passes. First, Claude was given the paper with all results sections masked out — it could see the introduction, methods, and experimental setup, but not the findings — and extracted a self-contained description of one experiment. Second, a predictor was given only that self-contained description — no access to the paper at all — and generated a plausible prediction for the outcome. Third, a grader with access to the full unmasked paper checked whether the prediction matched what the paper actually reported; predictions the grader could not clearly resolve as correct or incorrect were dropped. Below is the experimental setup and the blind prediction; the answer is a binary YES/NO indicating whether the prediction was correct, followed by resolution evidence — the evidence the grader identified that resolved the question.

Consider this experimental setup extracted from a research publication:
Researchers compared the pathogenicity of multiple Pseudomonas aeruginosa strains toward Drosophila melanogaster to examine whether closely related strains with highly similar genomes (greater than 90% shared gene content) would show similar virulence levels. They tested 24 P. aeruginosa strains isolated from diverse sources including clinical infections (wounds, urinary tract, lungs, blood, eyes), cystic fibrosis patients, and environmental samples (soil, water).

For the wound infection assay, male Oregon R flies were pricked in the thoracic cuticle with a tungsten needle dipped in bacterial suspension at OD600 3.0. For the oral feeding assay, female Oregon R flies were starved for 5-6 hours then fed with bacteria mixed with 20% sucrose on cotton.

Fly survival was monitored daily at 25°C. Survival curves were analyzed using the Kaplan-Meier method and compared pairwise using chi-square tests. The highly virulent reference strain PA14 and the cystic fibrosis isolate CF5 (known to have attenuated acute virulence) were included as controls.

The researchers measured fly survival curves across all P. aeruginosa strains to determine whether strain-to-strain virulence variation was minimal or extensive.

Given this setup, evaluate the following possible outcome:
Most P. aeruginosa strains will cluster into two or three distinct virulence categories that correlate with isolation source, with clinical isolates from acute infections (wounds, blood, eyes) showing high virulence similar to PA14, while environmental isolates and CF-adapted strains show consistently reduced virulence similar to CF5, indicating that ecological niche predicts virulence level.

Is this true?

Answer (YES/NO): NO